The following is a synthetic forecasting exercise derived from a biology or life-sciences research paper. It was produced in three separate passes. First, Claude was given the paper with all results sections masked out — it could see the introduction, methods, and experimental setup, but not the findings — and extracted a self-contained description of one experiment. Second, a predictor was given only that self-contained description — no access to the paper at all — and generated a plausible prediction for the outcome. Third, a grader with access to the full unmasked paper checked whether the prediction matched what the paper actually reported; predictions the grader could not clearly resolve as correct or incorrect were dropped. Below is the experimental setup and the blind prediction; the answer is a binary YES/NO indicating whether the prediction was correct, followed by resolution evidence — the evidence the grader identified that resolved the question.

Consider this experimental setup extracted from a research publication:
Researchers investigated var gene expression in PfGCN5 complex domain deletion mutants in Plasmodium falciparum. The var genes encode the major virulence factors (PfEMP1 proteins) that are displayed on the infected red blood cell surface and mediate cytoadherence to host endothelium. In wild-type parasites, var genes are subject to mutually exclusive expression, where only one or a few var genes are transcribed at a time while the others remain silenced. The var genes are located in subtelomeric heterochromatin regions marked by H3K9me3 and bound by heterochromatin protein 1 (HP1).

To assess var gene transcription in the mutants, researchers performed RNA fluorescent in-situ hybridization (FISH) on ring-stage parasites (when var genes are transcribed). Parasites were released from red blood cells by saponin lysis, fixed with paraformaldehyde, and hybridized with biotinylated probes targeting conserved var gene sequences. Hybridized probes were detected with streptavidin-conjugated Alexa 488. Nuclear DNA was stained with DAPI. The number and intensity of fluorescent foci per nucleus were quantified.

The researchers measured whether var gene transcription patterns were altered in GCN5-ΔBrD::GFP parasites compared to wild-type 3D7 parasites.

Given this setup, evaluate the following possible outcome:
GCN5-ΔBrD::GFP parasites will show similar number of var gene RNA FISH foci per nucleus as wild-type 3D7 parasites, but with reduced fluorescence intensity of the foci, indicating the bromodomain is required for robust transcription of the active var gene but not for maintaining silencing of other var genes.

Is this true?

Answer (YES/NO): NO